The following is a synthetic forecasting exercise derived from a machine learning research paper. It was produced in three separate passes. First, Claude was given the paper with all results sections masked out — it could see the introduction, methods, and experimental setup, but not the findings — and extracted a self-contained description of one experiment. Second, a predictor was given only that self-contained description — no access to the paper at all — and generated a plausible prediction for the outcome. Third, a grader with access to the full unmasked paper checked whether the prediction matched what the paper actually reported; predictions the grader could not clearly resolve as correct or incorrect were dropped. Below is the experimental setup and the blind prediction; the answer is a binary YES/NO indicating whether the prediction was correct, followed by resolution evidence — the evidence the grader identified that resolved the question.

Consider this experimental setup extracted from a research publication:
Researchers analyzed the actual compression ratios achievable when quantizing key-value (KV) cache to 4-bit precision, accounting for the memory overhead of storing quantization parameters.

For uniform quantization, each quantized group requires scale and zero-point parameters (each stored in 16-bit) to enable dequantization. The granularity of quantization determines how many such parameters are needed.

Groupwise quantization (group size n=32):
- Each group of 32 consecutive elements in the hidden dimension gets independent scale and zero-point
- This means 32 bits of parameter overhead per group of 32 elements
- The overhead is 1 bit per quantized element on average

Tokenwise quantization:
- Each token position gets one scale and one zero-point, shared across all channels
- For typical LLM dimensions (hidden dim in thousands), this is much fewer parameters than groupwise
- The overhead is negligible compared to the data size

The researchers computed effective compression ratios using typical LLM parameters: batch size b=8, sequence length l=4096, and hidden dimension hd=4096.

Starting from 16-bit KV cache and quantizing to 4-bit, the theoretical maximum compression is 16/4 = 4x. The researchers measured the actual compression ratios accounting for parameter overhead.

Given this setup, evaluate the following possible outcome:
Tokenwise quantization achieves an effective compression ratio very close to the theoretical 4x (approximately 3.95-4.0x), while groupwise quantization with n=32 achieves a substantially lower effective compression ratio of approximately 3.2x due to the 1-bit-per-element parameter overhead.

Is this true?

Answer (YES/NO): YES